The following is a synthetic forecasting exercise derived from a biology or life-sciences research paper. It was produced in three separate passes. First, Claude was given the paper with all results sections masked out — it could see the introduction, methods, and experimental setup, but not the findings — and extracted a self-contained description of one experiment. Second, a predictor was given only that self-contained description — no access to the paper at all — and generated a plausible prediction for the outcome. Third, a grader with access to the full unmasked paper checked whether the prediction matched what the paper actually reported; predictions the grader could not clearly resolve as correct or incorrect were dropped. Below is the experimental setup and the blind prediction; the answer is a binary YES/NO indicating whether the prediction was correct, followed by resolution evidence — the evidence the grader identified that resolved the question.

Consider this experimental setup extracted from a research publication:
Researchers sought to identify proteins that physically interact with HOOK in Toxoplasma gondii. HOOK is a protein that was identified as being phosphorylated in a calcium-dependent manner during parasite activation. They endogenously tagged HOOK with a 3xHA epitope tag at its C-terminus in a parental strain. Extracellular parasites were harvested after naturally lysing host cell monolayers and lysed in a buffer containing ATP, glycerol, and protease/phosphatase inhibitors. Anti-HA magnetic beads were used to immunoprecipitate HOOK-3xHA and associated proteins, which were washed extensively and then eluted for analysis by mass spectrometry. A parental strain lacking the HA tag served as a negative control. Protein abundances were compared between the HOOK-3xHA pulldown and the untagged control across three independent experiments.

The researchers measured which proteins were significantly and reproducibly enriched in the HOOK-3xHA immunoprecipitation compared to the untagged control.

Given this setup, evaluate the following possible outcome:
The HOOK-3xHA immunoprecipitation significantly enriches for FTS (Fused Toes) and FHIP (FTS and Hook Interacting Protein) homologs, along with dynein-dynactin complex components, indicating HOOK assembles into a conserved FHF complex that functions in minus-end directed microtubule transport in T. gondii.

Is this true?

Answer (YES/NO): NO